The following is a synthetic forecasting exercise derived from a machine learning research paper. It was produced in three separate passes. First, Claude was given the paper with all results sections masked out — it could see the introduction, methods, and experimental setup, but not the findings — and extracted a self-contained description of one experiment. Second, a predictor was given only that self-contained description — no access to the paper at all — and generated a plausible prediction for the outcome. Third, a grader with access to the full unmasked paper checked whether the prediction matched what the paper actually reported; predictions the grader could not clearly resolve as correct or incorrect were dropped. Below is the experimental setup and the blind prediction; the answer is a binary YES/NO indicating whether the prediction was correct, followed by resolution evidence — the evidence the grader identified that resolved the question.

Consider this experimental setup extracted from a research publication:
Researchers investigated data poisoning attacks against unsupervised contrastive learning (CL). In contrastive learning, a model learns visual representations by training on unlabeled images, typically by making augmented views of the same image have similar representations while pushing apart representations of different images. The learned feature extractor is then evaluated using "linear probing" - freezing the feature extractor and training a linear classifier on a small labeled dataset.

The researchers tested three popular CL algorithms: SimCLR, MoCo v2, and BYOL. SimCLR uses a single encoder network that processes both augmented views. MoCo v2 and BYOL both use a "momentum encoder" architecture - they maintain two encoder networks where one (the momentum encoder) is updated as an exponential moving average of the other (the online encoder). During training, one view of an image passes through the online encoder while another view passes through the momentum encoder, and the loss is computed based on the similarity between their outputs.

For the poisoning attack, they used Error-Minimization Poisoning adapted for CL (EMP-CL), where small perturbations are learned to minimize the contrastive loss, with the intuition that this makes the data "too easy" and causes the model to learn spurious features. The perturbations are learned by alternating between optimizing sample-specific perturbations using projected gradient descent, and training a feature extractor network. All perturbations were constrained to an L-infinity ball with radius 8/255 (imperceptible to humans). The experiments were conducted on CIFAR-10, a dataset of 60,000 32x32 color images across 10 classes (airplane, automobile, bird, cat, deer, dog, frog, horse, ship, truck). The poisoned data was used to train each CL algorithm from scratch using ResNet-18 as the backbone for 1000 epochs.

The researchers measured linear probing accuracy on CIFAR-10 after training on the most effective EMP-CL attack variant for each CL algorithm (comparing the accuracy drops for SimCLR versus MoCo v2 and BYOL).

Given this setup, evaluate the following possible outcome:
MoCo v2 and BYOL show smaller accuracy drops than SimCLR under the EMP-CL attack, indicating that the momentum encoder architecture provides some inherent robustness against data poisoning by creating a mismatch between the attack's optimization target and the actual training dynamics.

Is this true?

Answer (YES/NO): YES